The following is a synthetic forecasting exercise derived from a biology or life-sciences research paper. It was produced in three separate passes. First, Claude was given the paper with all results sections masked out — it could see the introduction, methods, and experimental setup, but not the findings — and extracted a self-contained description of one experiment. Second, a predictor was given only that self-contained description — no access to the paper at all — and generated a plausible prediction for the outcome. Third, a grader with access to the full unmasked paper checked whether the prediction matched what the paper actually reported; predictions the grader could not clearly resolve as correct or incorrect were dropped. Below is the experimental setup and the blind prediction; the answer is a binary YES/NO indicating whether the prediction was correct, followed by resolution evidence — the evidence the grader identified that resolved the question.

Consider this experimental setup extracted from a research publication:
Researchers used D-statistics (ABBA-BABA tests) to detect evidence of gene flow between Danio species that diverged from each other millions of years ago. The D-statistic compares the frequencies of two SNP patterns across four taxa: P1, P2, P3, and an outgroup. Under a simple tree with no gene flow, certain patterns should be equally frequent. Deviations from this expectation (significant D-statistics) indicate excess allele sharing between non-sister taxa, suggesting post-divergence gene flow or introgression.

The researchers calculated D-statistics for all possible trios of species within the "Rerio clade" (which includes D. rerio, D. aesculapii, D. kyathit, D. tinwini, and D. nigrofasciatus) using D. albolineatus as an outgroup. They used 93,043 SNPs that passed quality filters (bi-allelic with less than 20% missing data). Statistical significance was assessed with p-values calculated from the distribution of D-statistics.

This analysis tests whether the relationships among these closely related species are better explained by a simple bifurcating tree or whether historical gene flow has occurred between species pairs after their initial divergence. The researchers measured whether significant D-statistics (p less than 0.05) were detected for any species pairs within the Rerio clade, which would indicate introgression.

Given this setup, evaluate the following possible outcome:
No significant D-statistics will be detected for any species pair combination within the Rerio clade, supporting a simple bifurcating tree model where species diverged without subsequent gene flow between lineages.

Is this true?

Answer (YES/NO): NO